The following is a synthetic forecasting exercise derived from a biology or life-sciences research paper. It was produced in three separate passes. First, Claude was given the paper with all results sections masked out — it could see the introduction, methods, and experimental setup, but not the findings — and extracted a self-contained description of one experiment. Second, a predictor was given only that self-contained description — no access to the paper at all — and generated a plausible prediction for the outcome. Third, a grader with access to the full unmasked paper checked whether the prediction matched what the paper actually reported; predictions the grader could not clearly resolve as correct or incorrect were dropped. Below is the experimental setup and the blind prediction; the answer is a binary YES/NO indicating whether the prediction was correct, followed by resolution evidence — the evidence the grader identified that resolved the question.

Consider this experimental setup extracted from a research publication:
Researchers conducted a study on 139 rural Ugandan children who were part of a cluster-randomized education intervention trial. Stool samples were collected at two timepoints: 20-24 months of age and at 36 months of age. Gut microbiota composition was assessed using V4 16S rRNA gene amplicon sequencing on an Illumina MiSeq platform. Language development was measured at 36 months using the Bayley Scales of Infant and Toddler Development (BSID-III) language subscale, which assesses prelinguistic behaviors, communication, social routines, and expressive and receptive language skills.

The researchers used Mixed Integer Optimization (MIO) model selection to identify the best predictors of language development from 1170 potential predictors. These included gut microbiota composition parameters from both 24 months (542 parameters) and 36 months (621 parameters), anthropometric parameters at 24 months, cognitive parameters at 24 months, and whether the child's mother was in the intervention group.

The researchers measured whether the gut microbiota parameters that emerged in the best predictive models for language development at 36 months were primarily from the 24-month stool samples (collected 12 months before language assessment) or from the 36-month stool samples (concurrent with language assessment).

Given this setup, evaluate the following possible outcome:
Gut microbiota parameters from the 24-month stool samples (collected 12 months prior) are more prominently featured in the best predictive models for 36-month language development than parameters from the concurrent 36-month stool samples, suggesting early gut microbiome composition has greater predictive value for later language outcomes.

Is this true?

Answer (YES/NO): YES